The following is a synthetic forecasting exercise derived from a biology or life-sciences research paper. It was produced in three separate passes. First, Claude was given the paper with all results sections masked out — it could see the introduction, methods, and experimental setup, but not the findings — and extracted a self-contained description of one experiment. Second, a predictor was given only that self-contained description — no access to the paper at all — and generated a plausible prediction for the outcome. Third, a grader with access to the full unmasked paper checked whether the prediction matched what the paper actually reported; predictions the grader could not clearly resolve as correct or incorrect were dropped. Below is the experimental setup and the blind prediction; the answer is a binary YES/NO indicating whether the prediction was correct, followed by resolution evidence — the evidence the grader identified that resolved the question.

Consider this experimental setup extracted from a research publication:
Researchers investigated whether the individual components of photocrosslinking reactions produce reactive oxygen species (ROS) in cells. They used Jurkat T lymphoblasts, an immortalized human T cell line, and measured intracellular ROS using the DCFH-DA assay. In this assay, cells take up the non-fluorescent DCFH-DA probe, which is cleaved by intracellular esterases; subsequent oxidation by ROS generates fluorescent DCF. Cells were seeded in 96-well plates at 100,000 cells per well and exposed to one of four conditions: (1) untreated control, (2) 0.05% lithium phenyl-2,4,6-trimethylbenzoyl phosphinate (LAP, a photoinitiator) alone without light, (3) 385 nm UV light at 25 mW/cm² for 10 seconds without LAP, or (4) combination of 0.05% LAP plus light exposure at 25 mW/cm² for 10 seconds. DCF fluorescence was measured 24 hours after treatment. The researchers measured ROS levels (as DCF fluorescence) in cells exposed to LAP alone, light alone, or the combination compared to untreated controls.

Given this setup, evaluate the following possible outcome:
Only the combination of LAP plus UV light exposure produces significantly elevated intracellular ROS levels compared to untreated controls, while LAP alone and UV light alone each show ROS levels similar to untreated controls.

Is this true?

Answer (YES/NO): NO